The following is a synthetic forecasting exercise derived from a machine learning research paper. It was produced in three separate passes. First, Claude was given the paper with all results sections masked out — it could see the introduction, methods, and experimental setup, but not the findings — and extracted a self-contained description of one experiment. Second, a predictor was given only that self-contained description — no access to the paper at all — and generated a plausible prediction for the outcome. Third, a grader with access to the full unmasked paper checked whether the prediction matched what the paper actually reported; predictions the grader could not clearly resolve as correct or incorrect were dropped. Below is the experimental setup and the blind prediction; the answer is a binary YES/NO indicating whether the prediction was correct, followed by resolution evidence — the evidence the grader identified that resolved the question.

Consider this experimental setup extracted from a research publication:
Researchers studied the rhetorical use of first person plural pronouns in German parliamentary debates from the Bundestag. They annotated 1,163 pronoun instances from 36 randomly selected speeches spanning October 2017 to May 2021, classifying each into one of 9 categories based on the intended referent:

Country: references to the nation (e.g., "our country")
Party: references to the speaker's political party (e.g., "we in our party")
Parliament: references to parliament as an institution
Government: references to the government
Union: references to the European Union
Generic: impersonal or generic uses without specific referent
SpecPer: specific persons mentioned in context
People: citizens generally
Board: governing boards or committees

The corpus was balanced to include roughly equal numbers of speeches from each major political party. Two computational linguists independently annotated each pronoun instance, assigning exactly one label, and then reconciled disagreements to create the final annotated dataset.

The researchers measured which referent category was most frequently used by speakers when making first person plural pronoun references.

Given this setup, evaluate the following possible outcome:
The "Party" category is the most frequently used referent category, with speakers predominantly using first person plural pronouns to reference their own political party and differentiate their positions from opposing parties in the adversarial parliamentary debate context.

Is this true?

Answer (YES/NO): NO